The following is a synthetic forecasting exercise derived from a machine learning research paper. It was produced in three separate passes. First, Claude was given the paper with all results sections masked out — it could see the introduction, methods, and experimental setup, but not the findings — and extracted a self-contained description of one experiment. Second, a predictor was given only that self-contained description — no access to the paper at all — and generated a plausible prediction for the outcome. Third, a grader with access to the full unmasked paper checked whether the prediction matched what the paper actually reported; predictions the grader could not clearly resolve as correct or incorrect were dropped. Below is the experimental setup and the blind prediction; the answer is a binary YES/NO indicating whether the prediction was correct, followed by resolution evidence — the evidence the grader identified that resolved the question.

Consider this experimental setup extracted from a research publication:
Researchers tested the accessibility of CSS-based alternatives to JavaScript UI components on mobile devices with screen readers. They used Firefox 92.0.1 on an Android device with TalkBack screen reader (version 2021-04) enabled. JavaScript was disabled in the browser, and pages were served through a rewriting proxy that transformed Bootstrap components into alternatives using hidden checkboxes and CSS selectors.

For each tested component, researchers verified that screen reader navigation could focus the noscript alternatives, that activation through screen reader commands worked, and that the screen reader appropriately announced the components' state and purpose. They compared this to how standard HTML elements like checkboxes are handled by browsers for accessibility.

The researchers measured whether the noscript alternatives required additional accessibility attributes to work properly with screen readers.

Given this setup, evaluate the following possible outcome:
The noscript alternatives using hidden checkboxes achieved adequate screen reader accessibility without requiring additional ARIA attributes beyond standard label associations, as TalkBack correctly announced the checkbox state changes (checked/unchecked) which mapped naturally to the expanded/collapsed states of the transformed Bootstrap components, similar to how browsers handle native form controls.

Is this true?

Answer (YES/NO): YES